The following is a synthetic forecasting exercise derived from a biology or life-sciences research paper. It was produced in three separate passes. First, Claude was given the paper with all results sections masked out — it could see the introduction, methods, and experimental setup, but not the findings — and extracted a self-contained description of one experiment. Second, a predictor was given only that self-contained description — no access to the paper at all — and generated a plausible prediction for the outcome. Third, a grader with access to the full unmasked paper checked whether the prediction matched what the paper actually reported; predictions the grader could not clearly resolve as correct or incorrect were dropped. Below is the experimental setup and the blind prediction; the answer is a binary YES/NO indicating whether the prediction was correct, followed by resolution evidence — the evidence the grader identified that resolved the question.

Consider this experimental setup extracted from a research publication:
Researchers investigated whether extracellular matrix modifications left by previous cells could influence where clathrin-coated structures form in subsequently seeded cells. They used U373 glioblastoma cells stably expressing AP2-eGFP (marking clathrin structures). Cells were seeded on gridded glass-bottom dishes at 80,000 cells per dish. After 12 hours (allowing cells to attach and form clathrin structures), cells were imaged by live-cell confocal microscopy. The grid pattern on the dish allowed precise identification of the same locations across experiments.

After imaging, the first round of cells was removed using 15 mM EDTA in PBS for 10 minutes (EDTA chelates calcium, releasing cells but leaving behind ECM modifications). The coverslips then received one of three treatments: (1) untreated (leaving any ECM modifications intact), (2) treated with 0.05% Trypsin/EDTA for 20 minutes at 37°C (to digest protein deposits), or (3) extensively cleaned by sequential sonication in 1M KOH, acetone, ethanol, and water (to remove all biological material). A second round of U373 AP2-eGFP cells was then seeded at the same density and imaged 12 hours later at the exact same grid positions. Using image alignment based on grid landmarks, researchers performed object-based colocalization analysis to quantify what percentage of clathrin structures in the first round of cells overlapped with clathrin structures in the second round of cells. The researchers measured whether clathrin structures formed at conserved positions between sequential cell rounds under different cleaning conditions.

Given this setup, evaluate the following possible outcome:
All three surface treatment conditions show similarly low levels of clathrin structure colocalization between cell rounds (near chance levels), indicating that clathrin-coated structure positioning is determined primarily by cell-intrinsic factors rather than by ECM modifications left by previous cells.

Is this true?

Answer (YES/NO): NO